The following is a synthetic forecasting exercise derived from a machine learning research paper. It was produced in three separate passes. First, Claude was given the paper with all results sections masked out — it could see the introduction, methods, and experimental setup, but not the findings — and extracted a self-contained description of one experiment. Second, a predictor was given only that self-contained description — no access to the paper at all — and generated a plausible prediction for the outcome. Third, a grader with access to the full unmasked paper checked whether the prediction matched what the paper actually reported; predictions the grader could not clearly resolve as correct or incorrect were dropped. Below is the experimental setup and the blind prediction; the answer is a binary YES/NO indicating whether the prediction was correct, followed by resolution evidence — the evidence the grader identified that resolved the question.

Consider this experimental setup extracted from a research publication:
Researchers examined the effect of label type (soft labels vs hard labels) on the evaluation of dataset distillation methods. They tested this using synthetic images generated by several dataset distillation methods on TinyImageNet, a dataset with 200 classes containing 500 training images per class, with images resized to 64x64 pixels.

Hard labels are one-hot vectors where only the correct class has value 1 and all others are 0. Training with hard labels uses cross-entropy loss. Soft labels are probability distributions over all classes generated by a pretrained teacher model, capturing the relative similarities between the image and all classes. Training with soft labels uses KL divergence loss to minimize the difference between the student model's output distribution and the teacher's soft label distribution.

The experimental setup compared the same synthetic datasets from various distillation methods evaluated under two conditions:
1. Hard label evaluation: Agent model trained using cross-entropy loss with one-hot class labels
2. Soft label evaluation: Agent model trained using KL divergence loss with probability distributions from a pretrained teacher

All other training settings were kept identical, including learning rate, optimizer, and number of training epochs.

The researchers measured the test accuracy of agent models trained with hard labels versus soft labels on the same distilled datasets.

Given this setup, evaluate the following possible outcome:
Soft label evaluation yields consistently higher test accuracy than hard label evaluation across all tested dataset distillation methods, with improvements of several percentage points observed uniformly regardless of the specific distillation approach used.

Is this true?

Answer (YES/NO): YES